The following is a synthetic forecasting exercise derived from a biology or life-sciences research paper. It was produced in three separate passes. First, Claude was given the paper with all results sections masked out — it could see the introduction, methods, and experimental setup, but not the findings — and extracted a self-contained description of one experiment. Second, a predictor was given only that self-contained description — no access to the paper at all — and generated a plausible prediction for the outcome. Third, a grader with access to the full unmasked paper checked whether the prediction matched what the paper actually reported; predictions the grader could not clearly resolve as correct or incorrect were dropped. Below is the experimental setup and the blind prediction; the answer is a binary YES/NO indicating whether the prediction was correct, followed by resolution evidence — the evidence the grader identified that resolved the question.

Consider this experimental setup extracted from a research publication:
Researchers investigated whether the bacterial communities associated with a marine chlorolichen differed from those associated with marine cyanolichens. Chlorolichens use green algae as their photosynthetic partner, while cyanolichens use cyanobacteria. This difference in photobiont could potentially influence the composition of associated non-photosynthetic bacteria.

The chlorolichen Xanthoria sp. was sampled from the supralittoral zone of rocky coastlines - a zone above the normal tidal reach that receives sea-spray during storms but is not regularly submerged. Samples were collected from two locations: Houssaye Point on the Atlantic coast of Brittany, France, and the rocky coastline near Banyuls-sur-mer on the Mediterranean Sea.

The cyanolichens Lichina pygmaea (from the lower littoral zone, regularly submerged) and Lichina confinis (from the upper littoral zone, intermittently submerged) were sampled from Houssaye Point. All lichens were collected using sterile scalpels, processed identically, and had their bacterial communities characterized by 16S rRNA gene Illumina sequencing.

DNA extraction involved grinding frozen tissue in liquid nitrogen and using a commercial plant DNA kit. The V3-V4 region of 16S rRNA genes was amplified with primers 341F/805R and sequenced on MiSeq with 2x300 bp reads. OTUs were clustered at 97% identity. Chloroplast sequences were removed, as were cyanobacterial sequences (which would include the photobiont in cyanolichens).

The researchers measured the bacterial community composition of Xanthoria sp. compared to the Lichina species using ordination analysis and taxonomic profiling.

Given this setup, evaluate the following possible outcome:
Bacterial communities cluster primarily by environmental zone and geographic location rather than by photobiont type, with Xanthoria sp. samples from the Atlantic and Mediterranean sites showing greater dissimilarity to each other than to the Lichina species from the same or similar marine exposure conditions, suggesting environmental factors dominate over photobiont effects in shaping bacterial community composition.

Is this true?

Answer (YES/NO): NO